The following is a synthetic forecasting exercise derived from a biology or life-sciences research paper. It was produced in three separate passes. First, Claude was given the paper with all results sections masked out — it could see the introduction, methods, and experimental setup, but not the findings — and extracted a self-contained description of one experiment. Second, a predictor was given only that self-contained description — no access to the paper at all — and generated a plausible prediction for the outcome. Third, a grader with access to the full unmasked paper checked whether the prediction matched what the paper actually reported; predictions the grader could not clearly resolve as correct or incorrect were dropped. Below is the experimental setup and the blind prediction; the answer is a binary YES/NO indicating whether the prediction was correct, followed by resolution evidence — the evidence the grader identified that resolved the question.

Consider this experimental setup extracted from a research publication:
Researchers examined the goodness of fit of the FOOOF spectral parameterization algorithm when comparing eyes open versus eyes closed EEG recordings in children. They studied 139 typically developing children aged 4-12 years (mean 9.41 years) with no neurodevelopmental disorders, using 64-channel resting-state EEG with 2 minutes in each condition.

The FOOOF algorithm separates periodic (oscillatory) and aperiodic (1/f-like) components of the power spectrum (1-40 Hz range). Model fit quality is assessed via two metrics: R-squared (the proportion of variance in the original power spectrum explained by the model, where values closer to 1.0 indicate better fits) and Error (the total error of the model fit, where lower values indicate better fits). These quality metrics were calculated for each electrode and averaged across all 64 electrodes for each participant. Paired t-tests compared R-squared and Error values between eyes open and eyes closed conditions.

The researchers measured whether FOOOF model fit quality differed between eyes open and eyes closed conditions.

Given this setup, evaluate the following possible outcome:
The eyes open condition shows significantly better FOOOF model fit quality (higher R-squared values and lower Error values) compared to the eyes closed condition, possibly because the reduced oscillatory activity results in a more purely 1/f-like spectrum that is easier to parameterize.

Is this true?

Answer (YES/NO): YES